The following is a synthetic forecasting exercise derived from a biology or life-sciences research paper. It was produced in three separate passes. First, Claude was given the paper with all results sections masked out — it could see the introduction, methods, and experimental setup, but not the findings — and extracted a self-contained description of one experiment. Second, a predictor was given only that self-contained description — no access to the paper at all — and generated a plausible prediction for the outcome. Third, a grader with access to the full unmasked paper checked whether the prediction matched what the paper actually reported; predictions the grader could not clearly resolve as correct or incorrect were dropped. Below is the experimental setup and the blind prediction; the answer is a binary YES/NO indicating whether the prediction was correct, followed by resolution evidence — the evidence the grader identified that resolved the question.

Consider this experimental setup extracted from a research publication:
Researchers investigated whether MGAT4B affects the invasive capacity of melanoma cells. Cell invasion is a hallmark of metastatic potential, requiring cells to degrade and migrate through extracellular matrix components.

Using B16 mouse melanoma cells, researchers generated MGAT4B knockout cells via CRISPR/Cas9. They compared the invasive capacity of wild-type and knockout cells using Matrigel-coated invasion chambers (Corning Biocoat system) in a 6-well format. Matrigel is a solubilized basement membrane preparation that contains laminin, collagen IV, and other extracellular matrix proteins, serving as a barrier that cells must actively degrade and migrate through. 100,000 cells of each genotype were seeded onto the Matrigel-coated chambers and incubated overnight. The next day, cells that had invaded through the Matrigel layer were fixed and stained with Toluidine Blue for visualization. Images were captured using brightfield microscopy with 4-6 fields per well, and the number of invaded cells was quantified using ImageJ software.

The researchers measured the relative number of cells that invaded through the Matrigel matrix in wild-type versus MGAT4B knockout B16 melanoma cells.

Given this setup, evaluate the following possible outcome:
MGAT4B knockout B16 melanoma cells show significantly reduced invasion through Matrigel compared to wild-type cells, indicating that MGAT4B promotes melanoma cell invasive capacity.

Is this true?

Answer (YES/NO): YES